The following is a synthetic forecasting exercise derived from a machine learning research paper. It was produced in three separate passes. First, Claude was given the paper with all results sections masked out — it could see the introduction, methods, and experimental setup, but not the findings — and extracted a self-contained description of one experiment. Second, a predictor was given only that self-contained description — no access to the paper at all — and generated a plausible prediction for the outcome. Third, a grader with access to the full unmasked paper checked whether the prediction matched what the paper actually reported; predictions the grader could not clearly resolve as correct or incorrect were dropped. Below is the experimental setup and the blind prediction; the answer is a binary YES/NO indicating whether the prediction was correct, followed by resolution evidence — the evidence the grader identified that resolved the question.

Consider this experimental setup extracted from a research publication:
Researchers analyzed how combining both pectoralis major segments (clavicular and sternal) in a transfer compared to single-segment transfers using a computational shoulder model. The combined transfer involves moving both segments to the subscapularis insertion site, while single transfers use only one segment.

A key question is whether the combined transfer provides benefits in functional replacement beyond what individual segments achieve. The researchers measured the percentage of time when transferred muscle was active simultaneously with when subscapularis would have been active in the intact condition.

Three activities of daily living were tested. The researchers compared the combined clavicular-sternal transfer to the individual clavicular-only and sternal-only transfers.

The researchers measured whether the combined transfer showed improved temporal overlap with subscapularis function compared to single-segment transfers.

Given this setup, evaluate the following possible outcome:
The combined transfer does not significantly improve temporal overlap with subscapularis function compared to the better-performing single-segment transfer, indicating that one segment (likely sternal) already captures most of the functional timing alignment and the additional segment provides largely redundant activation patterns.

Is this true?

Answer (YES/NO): NO